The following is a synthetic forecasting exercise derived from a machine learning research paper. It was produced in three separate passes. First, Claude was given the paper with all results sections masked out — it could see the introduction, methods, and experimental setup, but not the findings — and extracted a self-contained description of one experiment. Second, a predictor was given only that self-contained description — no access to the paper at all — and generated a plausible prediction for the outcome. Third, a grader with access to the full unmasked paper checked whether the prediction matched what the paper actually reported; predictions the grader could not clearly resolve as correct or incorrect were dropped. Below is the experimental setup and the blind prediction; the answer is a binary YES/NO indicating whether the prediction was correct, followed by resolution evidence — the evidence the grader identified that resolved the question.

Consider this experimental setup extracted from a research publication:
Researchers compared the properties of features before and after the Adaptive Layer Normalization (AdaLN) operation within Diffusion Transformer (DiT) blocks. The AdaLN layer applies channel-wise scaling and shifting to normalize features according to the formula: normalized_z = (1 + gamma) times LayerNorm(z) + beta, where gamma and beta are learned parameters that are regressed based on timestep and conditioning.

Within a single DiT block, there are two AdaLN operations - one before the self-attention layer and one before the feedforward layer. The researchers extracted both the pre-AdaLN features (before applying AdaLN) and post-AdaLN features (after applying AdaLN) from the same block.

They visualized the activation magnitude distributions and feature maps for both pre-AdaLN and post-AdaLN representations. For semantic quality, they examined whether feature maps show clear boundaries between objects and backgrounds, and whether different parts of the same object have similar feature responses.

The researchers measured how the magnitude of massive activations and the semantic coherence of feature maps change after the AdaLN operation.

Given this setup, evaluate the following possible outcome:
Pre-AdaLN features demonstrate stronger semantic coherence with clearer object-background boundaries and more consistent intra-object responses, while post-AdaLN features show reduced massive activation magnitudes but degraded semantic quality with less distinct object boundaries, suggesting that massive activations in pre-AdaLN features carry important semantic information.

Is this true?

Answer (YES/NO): NO